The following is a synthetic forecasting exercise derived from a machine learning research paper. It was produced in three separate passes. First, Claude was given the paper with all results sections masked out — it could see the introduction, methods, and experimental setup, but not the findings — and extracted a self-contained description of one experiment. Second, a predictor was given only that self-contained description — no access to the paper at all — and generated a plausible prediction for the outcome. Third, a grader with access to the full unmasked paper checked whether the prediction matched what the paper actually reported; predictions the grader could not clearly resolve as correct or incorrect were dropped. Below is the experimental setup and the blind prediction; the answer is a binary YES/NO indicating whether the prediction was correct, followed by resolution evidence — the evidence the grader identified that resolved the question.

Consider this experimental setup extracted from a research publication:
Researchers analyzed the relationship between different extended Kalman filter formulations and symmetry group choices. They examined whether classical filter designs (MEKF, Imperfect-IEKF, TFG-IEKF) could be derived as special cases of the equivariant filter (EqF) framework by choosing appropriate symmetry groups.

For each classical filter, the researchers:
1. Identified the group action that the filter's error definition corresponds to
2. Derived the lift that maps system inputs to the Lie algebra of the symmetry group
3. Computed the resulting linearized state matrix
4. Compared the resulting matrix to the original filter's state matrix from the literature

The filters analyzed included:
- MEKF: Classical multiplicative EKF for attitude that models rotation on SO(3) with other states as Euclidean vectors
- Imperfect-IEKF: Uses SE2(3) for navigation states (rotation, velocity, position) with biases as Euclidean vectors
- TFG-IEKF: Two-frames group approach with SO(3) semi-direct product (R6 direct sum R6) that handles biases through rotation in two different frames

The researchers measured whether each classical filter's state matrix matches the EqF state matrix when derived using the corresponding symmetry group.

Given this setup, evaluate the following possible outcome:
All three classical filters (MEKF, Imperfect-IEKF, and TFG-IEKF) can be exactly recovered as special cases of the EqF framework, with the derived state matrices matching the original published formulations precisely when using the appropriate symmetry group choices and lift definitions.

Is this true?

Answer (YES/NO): YES